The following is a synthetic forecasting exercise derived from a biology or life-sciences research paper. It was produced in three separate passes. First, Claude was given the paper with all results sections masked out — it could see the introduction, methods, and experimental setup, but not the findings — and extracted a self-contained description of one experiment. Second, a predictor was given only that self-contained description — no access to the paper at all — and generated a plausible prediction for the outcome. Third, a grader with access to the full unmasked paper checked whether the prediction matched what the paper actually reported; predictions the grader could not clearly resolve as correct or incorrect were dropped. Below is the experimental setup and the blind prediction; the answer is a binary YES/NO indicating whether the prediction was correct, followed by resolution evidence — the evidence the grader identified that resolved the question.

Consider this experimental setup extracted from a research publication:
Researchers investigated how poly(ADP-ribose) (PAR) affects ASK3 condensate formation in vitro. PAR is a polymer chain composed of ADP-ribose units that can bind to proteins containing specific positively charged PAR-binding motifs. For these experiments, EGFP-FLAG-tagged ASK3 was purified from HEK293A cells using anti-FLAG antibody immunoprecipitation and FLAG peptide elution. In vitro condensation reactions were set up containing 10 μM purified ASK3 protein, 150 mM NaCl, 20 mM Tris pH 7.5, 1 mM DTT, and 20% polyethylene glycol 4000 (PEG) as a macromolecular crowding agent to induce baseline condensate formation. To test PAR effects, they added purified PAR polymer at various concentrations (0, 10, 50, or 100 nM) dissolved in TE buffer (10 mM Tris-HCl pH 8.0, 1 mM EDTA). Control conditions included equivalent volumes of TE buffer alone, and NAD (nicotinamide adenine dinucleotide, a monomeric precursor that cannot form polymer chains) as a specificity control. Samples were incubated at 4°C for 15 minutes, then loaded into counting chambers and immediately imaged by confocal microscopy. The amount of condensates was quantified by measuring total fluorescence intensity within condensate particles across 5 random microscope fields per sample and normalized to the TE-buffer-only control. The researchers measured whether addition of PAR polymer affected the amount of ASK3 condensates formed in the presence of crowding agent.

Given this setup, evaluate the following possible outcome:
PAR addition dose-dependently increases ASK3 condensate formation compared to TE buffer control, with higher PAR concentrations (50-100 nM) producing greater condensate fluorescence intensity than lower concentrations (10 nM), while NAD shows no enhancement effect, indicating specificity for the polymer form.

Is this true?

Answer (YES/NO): NO